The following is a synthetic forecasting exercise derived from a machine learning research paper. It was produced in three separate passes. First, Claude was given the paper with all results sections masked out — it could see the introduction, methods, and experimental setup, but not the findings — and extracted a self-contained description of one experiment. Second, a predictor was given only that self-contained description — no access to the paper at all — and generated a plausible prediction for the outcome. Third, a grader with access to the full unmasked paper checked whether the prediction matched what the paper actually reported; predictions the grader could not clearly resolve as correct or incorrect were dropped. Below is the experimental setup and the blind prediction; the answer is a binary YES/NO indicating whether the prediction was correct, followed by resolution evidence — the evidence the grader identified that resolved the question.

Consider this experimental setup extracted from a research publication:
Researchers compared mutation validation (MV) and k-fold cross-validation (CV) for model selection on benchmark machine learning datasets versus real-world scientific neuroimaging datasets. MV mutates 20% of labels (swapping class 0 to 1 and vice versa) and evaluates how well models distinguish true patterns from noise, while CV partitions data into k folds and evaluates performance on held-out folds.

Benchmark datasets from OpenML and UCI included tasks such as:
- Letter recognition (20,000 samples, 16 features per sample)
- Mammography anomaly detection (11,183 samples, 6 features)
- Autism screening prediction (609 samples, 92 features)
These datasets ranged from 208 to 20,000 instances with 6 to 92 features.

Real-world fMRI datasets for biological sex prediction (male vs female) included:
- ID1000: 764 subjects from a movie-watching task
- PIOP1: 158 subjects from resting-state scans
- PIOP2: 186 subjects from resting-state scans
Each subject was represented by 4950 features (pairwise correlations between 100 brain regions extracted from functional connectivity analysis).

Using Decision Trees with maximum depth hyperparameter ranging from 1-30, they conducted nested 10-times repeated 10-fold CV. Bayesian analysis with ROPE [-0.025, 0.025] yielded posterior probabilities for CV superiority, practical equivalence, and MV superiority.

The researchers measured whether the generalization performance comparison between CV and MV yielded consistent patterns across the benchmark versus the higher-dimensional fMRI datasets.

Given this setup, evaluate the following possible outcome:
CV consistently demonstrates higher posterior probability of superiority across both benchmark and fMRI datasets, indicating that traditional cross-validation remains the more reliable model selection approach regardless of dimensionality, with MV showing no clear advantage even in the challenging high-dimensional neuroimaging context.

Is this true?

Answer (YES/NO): NO